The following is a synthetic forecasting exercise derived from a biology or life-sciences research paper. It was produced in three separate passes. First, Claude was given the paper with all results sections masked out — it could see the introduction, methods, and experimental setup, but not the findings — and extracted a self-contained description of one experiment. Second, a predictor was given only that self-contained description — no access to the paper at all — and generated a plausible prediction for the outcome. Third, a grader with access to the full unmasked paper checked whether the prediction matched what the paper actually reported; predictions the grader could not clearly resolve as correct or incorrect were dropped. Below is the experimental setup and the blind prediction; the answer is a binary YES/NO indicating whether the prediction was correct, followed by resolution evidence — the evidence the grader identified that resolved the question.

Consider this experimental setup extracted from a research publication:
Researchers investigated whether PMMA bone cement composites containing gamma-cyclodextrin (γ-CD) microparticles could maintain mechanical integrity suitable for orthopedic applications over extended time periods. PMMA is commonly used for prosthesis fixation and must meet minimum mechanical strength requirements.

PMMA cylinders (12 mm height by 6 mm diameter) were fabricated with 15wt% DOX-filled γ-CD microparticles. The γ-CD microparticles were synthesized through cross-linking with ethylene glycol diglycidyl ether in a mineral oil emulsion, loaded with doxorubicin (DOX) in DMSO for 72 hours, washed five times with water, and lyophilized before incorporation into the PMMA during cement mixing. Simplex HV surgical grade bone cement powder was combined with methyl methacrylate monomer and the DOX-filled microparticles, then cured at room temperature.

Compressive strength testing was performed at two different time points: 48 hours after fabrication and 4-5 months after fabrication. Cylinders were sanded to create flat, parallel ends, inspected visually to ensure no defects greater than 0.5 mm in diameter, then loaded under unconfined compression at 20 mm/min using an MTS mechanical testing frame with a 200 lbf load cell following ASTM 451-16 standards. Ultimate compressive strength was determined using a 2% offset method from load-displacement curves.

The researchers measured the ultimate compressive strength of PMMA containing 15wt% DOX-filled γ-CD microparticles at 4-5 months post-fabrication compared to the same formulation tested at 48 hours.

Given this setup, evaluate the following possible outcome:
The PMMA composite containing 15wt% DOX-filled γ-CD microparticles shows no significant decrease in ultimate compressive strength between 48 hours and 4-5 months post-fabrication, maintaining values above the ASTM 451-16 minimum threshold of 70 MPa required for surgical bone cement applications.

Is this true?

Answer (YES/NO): NO